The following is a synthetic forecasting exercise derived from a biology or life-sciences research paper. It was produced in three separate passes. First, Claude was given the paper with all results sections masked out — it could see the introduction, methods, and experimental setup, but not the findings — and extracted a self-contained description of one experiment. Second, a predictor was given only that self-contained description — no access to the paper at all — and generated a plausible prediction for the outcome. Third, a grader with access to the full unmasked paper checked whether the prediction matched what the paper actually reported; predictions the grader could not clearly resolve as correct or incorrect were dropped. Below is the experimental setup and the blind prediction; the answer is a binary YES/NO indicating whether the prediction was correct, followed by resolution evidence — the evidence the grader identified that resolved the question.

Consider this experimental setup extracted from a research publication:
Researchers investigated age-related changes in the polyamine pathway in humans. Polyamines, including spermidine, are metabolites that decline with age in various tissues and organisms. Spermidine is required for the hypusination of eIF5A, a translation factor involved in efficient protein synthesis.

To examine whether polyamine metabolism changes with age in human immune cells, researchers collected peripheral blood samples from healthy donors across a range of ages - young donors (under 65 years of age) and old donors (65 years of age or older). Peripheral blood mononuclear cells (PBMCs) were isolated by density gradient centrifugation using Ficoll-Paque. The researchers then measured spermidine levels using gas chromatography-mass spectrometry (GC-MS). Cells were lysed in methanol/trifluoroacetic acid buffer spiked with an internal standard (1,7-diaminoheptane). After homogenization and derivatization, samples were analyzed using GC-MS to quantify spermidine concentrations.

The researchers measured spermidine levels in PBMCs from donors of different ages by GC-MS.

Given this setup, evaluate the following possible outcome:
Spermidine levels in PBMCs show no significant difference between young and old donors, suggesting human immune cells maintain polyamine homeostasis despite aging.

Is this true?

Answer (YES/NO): NO